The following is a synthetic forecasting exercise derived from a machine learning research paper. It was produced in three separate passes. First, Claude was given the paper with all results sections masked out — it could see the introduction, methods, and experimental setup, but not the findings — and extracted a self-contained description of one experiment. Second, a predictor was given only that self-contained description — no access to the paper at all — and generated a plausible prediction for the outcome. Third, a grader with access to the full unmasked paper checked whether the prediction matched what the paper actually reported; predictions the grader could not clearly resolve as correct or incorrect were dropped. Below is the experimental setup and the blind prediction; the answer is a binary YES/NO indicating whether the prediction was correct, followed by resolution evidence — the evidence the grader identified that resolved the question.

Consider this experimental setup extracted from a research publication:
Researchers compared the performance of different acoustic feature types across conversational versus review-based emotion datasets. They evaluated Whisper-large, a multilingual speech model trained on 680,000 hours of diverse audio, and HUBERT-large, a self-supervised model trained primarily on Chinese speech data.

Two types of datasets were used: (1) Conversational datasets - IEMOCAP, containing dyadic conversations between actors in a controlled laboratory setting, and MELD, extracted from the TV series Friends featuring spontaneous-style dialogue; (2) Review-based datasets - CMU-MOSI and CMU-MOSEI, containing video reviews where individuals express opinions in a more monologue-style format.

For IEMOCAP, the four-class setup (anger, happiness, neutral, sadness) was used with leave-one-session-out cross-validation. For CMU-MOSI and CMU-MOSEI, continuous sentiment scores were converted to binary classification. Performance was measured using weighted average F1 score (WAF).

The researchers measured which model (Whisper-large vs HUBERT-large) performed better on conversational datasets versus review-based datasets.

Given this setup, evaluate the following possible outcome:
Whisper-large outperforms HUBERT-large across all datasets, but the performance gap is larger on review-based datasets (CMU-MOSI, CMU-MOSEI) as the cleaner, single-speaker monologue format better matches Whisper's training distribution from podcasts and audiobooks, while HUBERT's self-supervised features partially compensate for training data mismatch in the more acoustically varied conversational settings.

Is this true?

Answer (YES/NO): NO